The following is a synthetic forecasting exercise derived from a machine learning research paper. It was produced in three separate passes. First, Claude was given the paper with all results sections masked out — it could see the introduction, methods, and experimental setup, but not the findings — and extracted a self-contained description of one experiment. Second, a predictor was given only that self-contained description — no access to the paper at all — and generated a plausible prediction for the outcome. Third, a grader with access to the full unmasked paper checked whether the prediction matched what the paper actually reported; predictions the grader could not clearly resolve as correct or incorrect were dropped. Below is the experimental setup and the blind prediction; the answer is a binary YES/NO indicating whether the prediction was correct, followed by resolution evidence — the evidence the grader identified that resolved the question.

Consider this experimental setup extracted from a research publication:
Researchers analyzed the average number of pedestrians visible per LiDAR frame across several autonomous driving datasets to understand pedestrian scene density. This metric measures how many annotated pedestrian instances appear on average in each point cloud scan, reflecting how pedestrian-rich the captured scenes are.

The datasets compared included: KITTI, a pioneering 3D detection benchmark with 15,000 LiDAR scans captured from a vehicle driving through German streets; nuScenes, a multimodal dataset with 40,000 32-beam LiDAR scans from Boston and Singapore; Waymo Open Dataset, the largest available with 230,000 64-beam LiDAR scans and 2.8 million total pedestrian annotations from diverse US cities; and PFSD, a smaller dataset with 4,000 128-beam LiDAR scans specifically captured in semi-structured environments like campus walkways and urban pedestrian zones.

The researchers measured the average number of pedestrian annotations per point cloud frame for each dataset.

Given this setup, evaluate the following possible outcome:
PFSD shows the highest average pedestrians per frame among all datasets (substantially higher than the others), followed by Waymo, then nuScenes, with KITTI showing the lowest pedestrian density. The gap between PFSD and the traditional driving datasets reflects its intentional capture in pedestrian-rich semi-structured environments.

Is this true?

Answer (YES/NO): YES